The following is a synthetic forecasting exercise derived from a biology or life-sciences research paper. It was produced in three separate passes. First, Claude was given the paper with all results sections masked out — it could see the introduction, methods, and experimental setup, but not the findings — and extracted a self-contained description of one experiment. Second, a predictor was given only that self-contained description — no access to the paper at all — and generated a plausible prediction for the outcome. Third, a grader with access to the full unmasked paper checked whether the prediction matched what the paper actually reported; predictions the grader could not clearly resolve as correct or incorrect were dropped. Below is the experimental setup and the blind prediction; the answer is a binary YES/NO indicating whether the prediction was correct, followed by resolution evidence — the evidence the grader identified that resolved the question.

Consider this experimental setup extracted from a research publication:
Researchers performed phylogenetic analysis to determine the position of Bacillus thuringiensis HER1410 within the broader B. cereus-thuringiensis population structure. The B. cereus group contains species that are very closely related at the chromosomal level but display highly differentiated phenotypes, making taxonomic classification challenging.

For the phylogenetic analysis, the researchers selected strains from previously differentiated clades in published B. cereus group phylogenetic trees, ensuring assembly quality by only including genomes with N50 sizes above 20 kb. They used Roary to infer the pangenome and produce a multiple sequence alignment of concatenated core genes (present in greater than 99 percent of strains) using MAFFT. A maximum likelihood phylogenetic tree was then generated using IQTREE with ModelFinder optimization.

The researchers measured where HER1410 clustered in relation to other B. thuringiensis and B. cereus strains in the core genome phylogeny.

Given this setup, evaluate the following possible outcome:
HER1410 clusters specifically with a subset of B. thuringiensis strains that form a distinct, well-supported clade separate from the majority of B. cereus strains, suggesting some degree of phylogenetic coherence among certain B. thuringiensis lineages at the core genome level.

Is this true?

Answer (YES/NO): NO